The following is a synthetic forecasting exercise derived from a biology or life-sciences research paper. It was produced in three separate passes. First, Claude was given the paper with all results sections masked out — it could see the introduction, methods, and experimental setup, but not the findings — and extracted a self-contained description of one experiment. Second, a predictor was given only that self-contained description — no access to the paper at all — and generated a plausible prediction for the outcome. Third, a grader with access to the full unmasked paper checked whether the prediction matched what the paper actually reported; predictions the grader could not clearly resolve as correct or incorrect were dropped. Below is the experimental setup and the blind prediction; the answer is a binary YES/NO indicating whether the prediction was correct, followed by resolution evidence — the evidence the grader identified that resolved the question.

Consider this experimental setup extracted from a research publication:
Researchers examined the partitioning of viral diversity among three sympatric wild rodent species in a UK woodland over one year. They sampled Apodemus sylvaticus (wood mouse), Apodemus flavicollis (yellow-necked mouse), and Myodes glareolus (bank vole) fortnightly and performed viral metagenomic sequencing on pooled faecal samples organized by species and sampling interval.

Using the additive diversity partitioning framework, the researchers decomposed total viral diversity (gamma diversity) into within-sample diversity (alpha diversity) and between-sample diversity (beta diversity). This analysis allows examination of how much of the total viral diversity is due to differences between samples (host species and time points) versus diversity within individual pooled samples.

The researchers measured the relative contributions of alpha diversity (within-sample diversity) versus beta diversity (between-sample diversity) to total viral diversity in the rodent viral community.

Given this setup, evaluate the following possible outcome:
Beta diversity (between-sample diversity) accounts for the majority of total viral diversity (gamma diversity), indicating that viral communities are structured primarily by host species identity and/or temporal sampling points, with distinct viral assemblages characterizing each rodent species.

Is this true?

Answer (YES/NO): NO